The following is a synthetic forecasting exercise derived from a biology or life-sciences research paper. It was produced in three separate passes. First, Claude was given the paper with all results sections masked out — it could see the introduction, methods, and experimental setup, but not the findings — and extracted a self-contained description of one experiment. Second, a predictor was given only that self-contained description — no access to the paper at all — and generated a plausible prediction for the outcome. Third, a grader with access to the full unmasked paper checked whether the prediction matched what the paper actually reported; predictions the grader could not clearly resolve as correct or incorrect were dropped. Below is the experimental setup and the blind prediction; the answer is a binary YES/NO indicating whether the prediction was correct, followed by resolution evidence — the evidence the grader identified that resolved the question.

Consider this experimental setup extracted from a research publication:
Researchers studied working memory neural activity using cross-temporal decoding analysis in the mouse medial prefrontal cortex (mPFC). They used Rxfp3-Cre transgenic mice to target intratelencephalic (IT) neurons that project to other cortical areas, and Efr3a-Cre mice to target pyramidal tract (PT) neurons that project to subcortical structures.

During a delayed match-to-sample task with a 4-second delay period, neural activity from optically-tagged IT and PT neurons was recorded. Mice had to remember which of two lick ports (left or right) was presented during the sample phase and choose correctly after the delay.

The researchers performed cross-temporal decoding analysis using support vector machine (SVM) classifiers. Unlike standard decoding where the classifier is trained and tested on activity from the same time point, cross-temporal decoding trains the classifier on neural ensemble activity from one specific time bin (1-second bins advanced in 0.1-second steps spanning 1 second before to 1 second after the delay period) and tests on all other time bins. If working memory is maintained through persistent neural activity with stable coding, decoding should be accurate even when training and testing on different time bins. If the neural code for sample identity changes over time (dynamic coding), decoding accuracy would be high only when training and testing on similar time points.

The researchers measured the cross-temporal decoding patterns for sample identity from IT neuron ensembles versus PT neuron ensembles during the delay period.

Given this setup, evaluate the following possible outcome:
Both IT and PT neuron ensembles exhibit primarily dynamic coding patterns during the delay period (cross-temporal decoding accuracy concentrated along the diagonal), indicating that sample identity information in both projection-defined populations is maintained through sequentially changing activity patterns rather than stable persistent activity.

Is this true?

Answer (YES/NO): NO